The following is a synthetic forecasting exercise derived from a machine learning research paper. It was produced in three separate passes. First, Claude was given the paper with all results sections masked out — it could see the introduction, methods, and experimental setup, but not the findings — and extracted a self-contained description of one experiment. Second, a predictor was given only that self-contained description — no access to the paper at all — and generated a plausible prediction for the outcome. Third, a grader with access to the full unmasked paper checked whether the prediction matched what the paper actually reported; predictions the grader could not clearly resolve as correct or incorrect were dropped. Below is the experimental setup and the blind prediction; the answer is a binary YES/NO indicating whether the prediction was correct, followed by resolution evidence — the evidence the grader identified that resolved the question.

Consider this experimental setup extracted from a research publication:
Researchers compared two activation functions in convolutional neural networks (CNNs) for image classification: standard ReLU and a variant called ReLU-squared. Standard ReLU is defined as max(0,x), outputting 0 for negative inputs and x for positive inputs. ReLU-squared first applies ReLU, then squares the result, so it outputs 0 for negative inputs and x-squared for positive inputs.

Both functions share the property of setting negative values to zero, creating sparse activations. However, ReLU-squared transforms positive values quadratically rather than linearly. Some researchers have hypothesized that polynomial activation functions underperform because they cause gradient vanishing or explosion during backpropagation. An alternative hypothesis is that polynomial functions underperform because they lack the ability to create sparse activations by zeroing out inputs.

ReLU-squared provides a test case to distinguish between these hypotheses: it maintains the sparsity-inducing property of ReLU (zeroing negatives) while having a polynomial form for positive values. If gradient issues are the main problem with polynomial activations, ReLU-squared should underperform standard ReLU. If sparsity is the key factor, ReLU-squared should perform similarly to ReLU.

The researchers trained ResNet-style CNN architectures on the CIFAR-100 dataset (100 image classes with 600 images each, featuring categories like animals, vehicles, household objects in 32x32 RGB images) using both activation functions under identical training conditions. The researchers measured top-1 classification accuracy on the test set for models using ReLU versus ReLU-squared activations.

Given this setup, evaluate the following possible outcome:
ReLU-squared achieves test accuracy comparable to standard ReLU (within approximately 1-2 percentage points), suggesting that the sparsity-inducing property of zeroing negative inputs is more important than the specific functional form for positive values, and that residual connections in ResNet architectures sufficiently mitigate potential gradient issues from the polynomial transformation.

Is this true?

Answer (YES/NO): YES